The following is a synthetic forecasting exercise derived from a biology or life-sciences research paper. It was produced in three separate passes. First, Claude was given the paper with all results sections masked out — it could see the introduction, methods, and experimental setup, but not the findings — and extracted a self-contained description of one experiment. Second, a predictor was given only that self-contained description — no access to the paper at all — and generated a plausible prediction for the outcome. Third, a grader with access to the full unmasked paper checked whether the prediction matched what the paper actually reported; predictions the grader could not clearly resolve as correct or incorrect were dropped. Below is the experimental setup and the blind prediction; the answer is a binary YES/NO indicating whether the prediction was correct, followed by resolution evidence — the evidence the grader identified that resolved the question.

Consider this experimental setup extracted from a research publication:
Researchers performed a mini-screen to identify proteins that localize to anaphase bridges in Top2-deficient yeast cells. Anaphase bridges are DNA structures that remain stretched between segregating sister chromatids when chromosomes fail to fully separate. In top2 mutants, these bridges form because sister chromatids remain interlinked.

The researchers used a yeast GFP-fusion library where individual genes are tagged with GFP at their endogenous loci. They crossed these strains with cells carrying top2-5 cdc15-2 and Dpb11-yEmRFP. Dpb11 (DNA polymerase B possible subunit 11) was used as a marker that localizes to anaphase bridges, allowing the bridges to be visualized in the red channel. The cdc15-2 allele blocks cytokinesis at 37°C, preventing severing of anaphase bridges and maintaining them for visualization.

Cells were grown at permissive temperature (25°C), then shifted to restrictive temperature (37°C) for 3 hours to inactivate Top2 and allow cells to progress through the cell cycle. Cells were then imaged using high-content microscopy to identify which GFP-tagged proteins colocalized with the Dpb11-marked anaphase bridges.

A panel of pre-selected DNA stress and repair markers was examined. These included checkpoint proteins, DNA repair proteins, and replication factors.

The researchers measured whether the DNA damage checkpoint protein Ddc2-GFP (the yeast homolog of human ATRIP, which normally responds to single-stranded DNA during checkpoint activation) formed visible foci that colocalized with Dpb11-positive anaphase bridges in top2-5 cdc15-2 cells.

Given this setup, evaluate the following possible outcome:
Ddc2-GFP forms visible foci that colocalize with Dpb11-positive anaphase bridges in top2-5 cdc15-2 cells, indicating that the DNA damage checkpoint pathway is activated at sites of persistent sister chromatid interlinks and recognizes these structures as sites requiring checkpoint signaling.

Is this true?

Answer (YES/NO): NO